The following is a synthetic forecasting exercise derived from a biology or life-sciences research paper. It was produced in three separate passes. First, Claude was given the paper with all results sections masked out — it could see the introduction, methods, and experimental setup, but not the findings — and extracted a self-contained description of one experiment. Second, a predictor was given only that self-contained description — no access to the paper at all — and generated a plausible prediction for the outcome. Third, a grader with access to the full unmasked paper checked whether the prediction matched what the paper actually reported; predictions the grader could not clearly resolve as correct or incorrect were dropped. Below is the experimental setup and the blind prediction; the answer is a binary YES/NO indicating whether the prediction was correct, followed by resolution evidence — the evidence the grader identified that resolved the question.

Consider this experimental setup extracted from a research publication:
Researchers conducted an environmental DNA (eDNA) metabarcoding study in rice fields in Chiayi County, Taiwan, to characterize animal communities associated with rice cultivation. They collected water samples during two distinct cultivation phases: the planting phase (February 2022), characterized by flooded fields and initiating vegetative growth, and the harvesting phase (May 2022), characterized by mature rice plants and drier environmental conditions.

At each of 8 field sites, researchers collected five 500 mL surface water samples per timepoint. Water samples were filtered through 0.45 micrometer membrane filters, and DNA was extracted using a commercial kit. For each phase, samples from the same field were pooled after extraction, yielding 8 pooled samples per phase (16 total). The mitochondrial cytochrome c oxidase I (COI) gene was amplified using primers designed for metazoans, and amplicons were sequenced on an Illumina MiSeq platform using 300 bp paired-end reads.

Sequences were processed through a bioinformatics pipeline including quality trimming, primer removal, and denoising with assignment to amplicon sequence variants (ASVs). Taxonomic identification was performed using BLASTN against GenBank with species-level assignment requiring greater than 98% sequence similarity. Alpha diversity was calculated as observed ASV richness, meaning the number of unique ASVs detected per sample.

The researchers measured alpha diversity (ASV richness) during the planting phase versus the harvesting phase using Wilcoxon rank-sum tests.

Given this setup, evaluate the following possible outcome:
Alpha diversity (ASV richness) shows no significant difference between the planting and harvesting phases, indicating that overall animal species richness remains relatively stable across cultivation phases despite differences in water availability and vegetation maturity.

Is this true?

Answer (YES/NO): YES